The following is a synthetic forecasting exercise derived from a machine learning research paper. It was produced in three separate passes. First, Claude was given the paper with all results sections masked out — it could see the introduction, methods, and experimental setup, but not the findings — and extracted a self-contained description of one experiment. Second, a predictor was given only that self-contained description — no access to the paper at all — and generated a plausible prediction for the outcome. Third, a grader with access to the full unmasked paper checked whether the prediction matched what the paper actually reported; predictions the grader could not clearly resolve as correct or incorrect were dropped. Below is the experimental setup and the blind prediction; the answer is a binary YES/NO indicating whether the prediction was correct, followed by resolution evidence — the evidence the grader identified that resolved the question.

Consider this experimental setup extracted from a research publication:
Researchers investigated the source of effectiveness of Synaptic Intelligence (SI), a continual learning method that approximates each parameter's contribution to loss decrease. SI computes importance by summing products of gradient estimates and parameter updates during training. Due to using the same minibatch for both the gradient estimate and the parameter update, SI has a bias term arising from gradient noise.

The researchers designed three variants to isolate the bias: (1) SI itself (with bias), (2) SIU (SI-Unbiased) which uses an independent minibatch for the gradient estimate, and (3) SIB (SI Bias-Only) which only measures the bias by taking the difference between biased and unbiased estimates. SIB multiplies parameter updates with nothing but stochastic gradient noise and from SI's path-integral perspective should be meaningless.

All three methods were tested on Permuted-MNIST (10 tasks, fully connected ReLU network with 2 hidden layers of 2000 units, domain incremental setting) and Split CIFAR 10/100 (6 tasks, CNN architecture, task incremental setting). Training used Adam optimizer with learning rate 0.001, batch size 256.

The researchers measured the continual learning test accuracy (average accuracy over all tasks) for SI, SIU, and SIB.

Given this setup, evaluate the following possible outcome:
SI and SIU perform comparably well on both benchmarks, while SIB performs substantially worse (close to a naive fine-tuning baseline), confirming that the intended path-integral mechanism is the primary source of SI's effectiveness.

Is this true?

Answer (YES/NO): NO